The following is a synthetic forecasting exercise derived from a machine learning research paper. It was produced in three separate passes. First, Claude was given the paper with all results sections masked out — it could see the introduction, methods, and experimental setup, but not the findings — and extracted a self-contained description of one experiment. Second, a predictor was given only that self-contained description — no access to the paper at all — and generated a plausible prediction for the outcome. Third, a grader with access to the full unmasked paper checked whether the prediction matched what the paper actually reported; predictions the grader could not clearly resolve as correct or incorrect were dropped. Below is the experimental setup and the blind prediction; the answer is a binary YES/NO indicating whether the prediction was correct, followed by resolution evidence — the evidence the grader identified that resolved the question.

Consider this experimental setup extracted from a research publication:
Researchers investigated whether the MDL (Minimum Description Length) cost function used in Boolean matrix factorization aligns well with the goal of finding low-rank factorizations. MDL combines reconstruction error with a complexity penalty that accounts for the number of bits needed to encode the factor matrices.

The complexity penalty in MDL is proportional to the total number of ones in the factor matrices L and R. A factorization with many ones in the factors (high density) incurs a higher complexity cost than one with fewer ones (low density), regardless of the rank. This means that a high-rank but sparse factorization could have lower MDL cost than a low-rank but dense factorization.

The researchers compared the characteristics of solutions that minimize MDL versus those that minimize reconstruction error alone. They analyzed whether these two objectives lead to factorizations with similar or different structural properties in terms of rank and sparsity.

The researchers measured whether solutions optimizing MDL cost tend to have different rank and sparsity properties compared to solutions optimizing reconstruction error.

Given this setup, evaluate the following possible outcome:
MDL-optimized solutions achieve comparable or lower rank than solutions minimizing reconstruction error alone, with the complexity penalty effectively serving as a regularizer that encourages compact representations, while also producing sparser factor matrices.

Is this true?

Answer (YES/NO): NO